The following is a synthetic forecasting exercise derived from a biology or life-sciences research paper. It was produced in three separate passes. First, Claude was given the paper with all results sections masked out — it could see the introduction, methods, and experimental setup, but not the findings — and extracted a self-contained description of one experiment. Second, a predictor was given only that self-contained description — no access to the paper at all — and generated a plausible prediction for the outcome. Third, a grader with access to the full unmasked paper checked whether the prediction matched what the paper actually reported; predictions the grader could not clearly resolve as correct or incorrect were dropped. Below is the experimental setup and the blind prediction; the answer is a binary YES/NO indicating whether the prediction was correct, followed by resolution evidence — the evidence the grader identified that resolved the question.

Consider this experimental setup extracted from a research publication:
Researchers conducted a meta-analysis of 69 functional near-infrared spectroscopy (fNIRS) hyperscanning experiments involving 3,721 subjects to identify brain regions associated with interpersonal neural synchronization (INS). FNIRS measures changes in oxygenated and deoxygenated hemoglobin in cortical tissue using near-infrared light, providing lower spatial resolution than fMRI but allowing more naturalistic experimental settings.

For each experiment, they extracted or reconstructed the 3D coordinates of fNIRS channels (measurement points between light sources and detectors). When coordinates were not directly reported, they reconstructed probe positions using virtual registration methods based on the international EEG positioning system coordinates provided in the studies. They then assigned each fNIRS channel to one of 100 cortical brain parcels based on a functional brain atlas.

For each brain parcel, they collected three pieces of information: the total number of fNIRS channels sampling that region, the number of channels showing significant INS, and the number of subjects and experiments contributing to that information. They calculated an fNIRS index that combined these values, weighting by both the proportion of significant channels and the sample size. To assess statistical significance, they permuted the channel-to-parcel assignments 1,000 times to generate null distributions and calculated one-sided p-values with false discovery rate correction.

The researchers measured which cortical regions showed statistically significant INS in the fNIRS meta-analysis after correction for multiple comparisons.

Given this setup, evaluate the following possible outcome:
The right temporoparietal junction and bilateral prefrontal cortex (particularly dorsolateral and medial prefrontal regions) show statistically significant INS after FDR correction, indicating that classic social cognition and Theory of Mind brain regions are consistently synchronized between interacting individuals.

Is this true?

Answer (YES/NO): NO